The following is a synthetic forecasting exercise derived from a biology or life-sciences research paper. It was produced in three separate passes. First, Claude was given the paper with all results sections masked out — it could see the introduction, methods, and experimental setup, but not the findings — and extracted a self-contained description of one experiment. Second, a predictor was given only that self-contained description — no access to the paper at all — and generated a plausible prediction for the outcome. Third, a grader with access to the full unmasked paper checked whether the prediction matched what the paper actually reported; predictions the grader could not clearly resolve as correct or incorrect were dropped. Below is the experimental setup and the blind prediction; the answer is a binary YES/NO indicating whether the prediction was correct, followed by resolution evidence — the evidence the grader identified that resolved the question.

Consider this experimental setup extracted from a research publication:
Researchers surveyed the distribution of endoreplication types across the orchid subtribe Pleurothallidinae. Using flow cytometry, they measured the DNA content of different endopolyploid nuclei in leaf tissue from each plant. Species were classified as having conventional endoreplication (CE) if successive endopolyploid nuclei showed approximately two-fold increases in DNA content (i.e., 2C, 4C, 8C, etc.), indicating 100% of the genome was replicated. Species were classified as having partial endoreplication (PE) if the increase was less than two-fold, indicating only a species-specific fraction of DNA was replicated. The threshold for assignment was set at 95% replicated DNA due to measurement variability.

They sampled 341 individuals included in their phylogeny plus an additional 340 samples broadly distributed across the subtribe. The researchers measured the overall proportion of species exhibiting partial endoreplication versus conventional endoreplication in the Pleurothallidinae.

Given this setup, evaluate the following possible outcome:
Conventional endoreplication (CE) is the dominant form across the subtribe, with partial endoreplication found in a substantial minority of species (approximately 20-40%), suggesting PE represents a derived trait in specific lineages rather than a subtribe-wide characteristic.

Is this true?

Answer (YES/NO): NO